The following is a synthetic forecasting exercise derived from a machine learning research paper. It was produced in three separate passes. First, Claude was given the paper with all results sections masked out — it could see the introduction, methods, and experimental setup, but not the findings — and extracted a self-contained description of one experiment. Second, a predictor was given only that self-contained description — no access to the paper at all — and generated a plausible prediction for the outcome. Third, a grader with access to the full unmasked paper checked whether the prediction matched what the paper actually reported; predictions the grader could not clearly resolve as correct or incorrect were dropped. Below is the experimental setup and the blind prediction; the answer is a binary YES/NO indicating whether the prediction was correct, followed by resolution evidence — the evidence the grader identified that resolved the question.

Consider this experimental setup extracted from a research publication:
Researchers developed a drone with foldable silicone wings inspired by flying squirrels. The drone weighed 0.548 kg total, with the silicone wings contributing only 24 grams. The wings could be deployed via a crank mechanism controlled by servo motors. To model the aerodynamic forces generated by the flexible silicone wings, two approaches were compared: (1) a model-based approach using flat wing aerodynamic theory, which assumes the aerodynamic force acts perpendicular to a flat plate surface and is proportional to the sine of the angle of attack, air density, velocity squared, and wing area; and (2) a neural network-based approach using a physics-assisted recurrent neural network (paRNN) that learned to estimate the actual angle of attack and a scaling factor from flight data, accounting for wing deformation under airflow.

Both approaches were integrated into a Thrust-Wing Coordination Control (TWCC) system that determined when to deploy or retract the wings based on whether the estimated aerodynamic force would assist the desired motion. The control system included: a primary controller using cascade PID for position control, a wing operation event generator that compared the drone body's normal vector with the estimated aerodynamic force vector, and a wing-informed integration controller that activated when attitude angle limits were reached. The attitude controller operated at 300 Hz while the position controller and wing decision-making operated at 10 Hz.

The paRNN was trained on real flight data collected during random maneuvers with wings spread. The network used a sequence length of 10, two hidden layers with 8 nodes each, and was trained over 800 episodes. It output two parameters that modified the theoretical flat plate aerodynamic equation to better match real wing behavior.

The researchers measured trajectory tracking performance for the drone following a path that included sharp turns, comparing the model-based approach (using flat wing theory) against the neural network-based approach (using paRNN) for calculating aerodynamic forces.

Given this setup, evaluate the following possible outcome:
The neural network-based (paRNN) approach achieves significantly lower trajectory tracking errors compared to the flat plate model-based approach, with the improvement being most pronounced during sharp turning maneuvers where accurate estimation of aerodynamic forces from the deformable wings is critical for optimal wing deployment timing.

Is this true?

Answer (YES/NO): YES